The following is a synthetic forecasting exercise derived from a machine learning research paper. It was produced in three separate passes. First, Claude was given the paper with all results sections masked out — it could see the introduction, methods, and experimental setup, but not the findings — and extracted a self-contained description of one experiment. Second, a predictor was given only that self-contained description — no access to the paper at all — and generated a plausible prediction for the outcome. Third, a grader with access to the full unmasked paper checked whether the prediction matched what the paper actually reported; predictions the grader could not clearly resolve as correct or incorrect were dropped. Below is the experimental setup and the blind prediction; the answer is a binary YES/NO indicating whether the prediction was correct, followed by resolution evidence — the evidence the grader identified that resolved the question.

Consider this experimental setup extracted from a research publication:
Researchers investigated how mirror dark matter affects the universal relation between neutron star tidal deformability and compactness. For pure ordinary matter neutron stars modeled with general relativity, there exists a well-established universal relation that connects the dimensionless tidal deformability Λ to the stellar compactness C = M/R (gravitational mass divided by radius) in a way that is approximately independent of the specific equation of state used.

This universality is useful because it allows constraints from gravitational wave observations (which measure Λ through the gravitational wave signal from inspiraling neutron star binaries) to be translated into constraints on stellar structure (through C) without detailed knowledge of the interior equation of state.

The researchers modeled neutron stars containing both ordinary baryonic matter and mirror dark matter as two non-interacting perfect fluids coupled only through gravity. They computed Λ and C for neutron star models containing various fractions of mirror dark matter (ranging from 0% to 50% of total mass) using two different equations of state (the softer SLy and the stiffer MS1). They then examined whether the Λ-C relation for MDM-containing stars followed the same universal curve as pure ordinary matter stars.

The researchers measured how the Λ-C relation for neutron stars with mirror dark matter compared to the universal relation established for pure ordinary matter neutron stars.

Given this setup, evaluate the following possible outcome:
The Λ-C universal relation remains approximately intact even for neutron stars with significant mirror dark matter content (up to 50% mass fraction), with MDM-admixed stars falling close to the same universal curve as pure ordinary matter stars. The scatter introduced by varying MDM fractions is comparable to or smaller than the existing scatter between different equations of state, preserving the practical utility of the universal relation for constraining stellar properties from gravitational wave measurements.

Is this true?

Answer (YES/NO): NO